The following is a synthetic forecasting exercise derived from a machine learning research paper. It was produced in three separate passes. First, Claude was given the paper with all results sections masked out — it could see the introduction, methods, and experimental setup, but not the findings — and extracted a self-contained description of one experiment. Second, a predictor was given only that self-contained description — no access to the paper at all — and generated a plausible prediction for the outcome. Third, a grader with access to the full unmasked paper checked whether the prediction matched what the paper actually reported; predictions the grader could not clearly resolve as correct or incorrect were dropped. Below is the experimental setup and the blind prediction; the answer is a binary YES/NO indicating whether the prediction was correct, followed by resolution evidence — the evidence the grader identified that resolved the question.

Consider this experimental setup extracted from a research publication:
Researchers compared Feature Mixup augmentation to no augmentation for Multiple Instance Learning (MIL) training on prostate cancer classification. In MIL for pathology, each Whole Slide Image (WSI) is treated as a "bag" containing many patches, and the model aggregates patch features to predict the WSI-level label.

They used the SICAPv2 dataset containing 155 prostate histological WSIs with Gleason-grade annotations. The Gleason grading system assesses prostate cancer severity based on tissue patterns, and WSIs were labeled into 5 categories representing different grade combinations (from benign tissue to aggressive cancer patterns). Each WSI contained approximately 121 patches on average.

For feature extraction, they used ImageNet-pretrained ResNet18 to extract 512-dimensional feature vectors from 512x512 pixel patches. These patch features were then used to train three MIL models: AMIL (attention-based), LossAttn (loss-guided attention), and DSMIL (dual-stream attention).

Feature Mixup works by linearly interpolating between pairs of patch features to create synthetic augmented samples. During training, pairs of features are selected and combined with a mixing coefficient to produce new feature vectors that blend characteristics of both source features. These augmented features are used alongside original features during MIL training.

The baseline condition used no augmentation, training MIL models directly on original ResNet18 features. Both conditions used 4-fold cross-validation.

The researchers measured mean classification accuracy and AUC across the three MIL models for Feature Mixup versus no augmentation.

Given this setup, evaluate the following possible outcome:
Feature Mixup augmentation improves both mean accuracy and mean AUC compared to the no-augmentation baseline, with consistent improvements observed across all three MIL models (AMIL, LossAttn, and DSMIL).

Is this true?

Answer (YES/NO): NO